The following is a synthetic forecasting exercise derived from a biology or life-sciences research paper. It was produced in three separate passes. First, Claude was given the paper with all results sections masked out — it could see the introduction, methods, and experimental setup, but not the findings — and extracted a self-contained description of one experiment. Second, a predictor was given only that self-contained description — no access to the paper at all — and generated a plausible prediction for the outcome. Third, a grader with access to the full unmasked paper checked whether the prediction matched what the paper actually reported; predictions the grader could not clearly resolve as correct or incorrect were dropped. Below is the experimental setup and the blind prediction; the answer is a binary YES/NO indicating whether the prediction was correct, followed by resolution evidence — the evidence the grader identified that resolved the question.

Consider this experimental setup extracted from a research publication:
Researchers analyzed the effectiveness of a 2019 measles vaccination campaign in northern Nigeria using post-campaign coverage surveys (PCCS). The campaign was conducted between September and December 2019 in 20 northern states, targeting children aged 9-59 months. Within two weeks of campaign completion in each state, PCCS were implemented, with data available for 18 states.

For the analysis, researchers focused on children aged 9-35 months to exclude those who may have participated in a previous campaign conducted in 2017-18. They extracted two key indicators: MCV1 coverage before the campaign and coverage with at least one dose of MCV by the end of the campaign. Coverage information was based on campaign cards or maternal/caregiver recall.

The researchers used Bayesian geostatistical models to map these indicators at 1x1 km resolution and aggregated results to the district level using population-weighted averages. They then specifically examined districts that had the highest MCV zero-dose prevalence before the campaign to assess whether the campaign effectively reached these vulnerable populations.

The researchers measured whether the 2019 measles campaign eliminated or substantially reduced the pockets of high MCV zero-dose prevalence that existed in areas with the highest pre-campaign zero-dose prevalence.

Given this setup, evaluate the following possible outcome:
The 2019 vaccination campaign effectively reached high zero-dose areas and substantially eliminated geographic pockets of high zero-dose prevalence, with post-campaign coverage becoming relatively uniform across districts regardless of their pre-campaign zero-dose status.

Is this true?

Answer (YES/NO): NO